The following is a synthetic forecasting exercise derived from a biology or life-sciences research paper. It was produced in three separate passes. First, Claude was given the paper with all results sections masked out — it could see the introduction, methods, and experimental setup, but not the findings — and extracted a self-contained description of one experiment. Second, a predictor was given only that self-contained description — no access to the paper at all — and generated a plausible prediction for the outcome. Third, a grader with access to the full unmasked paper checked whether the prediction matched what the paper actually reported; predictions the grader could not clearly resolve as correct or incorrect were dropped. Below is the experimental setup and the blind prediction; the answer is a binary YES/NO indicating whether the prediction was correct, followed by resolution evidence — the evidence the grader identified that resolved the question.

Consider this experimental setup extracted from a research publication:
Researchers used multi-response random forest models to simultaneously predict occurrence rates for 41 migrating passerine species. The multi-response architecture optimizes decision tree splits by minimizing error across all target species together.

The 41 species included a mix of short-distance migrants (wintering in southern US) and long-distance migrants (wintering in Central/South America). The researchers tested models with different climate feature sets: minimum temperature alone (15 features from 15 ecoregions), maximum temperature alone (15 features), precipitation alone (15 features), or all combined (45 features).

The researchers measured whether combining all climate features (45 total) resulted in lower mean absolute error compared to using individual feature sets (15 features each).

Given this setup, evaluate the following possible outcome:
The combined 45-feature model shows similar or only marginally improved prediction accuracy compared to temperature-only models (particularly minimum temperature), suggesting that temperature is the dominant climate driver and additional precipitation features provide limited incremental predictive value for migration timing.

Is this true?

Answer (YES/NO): NO